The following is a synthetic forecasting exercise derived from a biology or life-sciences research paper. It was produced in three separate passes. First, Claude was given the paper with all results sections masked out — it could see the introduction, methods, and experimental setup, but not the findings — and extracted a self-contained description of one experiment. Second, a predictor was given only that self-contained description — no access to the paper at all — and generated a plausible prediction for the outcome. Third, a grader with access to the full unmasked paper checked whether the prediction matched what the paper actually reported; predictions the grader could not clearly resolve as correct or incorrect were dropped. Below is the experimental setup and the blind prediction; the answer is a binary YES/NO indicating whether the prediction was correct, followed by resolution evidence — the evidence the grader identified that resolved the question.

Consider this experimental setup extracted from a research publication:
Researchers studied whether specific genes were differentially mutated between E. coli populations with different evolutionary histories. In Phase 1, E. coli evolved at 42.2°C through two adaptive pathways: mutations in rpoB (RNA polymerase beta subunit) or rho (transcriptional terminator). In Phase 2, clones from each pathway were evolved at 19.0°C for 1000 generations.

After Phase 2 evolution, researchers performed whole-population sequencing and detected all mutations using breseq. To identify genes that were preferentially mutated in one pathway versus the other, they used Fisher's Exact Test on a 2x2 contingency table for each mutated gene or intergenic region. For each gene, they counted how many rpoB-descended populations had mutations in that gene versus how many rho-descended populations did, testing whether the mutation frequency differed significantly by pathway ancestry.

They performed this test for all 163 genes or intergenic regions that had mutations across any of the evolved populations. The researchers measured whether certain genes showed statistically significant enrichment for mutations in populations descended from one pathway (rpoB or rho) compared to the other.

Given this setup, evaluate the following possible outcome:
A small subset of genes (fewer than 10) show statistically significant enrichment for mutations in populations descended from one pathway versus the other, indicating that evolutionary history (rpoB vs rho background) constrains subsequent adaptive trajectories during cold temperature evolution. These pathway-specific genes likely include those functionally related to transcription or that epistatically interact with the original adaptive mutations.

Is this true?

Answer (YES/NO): NO